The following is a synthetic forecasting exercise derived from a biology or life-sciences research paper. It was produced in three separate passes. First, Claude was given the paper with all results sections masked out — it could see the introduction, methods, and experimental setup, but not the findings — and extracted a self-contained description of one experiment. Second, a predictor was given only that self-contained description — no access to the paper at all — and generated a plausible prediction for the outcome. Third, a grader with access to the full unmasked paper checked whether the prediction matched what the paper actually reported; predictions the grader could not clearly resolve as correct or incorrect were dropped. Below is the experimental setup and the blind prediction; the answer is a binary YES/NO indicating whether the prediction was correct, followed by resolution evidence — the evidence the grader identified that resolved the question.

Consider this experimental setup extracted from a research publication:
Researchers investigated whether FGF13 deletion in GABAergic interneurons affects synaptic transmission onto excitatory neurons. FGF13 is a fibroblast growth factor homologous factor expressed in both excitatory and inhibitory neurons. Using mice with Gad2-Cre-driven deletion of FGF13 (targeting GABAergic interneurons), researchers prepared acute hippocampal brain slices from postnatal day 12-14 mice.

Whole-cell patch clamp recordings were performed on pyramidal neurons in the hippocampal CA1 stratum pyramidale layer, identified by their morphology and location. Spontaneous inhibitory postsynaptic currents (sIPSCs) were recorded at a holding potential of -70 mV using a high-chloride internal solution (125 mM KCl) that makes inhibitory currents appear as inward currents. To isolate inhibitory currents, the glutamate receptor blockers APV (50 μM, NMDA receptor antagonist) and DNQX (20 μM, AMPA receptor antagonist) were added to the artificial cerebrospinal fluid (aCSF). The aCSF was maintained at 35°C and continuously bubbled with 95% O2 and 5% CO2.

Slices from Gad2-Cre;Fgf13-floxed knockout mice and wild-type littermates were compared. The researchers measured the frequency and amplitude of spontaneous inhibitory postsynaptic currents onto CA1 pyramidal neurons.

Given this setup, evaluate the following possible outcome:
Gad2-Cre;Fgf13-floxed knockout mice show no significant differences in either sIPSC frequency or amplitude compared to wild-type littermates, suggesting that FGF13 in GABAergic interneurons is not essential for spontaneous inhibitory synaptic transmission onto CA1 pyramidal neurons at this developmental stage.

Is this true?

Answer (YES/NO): NO